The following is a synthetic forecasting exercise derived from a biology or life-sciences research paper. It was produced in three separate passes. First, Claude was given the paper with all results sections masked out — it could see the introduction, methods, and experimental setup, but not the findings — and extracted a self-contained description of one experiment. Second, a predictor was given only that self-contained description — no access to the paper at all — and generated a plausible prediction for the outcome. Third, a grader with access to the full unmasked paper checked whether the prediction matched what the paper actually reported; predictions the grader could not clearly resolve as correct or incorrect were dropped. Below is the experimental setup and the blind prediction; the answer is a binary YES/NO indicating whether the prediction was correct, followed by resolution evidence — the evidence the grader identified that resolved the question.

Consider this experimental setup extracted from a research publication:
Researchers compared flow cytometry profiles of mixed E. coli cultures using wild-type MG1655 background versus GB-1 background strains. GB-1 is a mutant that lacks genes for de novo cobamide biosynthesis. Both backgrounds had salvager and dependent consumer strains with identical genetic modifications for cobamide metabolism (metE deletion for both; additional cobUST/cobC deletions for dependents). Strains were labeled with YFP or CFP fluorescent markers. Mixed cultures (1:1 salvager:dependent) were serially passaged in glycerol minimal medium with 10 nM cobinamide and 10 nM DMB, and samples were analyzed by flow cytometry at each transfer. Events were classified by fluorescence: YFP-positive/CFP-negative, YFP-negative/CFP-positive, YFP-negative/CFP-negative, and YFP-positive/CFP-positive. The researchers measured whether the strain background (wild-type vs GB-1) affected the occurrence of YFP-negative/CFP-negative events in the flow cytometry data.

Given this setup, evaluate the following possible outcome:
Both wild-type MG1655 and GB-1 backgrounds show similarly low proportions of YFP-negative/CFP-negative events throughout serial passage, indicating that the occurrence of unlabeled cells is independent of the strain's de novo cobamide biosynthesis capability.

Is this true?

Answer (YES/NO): NO